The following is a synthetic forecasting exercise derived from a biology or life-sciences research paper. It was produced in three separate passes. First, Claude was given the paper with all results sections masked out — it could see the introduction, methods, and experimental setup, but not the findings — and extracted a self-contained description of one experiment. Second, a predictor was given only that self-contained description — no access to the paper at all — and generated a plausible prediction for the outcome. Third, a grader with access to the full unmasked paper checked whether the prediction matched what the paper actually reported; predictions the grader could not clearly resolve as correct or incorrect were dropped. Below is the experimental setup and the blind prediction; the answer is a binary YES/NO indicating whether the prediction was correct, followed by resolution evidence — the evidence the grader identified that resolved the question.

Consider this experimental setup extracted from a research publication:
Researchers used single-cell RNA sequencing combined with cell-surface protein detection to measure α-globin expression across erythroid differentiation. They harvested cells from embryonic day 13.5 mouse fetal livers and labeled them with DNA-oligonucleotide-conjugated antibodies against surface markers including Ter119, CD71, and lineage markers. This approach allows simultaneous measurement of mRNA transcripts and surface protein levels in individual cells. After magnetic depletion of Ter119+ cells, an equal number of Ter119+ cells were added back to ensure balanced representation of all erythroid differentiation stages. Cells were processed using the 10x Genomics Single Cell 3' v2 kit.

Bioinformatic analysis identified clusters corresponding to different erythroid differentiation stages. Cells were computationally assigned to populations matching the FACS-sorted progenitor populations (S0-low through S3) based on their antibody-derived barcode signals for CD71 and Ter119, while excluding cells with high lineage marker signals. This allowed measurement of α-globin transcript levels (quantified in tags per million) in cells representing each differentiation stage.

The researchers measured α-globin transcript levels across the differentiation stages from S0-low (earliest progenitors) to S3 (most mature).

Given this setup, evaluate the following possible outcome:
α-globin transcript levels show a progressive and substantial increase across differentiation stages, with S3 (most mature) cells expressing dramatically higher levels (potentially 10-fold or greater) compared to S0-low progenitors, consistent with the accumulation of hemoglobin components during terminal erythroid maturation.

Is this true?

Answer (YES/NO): NO